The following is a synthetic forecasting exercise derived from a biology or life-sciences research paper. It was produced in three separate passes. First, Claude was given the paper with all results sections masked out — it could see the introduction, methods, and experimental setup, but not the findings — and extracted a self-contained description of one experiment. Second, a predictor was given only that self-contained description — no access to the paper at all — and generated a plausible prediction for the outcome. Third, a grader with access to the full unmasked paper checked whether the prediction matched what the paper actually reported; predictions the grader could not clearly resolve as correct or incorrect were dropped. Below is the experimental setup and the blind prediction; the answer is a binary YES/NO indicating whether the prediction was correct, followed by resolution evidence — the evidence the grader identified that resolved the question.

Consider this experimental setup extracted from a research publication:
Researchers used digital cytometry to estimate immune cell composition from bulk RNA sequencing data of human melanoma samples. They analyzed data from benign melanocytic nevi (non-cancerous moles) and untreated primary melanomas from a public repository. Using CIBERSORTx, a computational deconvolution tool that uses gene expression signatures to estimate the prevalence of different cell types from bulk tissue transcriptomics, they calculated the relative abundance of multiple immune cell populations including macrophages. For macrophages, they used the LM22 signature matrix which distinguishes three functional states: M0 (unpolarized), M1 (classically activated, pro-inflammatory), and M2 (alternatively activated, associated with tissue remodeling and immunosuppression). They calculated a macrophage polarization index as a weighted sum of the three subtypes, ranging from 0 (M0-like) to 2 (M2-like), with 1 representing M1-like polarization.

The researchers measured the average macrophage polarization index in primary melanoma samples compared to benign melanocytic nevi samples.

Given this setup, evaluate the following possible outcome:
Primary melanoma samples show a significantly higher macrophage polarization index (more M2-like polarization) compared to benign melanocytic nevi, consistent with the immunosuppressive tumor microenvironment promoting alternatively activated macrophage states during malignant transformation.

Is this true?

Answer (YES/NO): NO